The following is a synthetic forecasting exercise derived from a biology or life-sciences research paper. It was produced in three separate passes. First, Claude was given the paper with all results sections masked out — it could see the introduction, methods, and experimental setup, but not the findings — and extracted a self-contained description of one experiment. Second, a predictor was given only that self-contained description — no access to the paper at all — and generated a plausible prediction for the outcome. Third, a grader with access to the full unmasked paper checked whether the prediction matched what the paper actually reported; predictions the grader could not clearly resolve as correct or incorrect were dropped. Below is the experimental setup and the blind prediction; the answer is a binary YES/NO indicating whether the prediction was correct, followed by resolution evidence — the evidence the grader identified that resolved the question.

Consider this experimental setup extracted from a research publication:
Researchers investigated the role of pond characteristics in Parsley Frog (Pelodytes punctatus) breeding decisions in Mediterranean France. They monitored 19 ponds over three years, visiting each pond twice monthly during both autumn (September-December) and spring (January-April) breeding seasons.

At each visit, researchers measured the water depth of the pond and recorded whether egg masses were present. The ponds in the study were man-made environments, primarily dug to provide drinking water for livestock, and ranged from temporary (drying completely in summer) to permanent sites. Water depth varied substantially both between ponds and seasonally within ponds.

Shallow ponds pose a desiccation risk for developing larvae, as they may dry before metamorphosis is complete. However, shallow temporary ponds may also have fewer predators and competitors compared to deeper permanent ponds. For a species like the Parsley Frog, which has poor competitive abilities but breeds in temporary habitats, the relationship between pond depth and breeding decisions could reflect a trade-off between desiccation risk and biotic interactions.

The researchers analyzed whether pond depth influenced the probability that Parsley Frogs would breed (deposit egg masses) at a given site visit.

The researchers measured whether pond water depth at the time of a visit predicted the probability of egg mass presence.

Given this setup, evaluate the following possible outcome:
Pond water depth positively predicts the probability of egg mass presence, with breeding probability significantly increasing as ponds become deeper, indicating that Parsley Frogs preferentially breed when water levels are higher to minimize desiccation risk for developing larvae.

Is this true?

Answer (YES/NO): YES